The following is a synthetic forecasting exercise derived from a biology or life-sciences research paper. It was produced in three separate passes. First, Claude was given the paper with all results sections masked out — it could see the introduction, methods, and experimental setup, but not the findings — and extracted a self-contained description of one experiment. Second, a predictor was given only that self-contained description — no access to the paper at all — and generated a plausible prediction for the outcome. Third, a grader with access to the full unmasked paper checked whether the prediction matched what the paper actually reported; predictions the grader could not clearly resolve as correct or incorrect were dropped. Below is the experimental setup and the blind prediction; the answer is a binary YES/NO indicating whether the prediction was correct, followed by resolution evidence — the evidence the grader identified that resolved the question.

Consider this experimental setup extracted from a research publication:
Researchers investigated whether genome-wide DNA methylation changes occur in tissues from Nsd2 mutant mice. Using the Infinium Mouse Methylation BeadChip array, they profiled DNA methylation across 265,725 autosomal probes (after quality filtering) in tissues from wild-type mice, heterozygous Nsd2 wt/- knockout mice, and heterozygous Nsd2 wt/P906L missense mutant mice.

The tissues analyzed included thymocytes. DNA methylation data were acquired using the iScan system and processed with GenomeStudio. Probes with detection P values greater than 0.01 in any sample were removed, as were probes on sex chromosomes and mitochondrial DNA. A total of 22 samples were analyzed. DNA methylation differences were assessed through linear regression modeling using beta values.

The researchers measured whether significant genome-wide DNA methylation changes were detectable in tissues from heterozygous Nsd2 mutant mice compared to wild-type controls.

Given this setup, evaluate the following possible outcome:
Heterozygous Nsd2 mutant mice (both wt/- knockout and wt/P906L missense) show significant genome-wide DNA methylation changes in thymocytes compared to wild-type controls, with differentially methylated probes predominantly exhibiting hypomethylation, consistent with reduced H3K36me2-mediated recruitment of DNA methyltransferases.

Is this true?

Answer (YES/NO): NO